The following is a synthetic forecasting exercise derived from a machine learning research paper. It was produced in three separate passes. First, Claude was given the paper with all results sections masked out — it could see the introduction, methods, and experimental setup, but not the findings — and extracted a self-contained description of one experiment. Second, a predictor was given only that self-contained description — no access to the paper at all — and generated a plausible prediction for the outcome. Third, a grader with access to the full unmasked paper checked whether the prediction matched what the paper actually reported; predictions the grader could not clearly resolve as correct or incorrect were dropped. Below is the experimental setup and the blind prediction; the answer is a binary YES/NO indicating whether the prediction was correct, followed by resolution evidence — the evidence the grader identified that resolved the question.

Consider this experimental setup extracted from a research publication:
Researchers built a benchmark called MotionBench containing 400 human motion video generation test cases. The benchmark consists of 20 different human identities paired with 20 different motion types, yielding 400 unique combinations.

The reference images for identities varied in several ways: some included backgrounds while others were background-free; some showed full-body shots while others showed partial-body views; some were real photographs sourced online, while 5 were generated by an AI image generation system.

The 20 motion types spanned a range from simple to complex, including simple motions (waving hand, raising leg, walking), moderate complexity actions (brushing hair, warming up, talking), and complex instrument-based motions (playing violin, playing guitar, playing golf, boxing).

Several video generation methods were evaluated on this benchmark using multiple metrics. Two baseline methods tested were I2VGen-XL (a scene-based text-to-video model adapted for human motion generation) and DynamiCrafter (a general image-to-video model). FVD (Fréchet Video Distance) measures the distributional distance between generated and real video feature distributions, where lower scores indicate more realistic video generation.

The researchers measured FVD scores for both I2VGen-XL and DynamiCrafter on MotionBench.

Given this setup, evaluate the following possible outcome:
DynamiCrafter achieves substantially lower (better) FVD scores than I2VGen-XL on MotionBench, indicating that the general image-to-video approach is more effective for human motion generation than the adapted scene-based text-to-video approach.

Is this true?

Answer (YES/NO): YES